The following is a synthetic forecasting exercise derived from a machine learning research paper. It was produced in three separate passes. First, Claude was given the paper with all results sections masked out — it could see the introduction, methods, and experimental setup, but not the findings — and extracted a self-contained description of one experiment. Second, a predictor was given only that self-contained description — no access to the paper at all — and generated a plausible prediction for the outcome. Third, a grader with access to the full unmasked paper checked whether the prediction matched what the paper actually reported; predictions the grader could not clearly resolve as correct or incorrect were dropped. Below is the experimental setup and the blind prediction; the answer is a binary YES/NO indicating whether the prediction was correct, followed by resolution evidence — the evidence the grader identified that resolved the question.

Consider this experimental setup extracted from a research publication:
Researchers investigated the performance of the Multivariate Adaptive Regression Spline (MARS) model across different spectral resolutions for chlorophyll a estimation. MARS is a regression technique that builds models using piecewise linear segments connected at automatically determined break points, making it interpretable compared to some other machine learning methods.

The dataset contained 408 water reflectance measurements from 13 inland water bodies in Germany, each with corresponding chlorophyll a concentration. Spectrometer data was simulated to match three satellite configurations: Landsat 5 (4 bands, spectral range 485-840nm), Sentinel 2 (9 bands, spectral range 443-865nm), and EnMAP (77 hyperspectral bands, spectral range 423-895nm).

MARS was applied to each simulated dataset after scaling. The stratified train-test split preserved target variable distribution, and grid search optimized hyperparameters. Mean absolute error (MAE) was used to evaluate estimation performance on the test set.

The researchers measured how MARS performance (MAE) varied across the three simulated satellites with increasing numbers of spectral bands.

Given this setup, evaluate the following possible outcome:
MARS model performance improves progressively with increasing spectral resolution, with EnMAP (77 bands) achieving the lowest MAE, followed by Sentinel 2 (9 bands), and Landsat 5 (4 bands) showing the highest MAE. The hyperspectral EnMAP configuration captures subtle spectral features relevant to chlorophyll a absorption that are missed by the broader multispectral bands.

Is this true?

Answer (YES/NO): YES